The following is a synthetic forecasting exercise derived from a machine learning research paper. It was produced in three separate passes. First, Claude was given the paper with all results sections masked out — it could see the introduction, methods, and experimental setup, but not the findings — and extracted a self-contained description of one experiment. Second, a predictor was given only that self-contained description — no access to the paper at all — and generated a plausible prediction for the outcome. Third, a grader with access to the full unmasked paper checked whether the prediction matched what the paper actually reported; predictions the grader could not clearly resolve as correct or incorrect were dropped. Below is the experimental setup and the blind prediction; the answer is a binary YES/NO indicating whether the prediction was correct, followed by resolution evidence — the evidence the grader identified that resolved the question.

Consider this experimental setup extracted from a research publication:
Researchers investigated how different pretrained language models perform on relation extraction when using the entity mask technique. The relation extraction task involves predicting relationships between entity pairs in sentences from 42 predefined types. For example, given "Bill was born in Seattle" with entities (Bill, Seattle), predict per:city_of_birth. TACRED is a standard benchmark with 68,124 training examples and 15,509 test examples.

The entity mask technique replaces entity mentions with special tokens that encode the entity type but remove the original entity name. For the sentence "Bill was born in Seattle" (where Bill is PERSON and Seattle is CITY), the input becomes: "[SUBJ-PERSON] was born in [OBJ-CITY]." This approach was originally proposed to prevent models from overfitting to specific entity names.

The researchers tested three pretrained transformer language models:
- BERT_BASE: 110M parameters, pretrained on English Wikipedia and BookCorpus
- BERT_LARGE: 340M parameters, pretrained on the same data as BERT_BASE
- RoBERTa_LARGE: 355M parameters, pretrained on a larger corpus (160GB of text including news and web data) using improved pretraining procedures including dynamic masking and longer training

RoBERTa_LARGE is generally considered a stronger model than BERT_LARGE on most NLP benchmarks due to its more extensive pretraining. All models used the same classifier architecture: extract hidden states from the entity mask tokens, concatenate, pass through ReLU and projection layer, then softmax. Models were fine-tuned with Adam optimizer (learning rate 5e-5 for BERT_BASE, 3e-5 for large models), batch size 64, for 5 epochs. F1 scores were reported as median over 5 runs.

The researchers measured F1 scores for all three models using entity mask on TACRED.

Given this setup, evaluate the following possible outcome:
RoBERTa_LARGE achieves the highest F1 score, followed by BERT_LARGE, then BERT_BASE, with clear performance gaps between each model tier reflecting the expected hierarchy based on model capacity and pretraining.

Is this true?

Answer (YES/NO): NO